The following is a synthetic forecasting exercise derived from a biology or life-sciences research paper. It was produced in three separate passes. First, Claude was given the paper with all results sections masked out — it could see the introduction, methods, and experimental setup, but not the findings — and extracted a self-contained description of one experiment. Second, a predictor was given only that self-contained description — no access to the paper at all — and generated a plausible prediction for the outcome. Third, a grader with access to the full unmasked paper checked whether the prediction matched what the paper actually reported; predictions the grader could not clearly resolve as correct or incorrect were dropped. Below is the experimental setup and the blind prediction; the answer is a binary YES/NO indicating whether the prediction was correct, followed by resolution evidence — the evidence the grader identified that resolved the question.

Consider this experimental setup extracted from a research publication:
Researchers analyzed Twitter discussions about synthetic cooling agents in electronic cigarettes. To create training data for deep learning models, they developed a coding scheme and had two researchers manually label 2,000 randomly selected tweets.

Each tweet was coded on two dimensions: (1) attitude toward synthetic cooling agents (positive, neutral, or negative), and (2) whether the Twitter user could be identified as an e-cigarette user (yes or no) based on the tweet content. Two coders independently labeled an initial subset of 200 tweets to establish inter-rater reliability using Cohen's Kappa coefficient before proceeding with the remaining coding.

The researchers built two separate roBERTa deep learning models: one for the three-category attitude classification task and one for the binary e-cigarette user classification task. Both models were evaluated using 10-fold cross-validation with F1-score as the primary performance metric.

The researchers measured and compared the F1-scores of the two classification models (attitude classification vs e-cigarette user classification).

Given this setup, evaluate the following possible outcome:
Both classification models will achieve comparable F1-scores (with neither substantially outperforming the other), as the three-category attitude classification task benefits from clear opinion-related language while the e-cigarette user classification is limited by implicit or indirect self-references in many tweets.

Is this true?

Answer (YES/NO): NO